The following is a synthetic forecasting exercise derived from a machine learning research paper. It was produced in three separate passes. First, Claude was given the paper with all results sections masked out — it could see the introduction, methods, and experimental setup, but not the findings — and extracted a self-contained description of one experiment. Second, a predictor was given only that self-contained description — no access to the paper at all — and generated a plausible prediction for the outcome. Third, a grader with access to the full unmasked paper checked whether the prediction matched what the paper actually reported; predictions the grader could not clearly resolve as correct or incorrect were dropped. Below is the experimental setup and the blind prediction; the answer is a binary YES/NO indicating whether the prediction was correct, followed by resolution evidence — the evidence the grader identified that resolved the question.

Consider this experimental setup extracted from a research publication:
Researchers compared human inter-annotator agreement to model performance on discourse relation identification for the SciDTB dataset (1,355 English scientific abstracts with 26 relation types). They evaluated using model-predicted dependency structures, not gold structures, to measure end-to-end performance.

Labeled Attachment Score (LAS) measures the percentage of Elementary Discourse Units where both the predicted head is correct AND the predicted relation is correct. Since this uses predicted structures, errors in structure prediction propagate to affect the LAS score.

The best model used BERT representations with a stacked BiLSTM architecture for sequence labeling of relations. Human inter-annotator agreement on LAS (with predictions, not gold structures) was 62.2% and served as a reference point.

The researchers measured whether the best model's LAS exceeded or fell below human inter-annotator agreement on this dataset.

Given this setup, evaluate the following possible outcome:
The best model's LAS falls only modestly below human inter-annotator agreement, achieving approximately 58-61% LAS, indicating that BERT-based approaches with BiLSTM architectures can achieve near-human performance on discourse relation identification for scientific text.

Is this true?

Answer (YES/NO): NO